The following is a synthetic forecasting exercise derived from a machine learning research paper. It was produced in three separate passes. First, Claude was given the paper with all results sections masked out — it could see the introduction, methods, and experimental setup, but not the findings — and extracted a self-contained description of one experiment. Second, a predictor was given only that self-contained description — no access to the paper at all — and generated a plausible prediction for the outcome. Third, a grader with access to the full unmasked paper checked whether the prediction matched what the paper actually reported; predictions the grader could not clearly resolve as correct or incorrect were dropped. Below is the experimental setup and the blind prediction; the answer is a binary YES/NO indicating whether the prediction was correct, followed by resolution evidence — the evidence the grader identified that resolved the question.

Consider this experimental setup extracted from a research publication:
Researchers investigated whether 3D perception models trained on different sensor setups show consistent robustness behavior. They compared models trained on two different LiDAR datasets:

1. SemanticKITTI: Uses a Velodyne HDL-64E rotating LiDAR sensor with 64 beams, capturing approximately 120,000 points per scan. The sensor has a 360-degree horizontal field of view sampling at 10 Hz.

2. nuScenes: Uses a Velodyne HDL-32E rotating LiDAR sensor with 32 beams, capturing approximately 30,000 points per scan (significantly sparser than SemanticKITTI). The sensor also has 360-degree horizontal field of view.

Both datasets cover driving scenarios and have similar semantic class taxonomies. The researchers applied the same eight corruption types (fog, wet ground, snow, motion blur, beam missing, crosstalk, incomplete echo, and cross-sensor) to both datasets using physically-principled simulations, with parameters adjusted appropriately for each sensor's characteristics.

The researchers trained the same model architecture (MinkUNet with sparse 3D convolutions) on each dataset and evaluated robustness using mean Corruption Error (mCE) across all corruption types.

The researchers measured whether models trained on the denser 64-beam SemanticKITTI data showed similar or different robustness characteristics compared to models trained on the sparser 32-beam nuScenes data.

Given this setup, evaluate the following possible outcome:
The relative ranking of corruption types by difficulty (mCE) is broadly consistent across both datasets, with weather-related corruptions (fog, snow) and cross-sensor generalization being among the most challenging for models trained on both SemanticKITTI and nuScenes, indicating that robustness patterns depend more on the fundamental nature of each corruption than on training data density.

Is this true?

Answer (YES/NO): NO